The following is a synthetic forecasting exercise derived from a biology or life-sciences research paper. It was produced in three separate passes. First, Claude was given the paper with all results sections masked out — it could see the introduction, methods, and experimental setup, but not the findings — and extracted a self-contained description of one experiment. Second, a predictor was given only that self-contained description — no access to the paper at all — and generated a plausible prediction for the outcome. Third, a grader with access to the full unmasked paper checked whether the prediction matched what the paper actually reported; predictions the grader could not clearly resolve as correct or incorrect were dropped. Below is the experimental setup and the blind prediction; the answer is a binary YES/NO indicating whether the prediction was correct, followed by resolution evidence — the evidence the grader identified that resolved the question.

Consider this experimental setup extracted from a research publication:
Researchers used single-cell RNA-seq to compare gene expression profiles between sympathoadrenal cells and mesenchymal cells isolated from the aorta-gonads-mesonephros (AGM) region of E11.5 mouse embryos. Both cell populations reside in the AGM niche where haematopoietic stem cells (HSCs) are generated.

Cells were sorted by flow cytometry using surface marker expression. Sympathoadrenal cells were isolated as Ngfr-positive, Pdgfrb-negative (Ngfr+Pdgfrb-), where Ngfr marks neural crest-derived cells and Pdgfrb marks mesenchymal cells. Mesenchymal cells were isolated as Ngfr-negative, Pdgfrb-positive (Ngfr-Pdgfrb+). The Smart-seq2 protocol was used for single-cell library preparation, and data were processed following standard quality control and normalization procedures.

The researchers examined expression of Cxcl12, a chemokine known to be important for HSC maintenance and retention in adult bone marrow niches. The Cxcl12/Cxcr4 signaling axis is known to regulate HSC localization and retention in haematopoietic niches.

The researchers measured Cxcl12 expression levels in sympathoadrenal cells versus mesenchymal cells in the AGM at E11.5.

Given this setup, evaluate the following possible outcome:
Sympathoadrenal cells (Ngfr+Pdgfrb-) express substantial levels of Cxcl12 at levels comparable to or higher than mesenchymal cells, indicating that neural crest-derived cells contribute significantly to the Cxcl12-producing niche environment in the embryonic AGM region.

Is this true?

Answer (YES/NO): NO